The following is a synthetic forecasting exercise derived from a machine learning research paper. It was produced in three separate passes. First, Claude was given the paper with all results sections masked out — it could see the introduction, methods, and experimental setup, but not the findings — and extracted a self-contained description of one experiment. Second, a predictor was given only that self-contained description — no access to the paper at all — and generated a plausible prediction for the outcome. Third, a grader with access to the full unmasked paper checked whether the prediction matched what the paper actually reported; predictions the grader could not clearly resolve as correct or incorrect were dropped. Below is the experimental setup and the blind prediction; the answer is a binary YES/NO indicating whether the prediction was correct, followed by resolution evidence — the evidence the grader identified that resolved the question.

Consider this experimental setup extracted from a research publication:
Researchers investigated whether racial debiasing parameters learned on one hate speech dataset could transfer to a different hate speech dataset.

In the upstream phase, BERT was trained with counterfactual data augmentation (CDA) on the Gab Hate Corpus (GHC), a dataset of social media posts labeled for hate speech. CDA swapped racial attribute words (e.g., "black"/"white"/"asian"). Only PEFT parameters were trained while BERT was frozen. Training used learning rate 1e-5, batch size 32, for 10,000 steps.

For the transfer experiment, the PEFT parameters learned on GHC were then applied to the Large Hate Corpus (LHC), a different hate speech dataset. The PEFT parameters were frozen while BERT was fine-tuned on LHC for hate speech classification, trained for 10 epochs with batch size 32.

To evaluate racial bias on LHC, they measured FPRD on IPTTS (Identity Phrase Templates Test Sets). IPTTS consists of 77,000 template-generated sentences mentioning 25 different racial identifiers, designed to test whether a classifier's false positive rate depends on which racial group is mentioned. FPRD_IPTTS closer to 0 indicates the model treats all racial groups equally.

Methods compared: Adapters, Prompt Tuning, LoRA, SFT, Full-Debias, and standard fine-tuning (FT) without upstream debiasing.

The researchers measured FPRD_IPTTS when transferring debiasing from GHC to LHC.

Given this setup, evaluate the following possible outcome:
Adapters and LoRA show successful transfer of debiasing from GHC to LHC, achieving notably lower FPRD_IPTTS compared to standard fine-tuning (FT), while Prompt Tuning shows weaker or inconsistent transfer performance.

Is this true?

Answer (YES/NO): NO